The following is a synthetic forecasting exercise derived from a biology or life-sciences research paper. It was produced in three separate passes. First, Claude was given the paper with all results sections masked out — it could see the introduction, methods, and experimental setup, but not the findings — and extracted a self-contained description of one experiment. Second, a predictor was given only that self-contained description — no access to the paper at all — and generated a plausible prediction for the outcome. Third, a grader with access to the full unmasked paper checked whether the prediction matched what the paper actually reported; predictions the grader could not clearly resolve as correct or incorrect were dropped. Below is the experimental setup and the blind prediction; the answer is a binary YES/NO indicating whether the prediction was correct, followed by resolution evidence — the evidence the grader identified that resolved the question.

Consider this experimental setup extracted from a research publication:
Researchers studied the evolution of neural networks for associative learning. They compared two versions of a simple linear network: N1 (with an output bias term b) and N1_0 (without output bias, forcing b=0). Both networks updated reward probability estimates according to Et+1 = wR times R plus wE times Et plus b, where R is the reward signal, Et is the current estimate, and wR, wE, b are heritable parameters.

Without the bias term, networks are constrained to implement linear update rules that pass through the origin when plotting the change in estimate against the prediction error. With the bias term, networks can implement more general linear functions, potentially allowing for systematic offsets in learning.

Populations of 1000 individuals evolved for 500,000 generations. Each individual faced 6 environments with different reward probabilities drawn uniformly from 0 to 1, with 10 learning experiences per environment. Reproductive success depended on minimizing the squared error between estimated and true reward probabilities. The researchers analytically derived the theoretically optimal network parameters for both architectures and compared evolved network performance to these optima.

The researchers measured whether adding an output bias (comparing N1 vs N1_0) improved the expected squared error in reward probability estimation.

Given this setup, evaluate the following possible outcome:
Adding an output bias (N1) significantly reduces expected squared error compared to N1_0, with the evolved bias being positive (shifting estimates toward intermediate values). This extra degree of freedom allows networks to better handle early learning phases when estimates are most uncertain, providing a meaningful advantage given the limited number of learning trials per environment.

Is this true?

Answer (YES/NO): NO